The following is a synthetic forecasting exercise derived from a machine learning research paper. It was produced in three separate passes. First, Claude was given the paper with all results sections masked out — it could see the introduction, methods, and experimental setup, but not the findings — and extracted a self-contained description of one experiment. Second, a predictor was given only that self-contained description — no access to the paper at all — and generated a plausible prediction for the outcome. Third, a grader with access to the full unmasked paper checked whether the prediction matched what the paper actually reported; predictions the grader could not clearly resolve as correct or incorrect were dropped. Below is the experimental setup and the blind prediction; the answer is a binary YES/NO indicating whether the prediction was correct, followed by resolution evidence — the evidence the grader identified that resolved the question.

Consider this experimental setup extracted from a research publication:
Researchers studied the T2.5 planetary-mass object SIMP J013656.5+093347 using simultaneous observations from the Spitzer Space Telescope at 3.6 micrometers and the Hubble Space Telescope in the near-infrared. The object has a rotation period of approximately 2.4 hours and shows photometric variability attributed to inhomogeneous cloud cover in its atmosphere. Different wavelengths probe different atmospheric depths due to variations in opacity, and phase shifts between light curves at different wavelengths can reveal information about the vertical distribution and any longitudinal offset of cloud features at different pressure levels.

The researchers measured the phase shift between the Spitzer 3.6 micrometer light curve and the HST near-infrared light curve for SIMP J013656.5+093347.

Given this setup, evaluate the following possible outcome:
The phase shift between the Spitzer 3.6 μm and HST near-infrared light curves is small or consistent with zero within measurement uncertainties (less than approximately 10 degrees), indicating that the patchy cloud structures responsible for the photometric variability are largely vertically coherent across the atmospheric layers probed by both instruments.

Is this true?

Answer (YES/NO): NO